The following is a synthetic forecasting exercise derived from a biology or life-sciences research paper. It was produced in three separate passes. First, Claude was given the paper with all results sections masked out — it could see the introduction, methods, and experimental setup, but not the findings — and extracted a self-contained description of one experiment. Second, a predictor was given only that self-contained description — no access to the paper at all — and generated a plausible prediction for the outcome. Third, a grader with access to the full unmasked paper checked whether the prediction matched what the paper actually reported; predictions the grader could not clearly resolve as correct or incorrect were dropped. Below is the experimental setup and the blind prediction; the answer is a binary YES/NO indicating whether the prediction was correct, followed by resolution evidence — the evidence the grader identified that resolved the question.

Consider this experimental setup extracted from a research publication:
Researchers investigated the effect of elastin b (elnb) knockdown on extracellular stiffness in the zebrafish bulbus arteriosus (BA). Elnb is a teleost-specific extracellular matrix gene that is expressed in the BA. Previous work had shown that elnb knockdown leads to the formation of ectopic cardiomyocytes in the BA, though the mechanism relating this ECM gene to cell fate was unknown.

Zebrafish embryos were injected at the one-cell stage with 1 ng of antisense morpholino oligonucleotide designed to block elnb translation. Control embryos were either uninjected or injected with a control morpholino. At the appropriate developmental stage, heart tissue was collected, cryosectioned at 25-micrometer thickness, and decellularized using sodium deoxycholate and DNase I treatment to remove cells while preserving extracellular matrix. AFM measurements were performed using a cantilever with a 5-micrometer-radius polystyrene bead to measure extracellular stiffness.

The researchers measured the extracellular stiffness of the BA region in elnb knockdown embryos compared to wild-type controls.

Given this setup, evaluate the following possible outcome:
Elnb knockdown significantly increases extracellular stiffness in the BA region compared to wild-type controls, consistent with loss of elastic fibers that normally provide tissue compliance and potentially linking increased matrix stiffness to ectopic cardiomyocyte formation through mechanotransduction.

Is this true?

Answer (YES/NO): YES